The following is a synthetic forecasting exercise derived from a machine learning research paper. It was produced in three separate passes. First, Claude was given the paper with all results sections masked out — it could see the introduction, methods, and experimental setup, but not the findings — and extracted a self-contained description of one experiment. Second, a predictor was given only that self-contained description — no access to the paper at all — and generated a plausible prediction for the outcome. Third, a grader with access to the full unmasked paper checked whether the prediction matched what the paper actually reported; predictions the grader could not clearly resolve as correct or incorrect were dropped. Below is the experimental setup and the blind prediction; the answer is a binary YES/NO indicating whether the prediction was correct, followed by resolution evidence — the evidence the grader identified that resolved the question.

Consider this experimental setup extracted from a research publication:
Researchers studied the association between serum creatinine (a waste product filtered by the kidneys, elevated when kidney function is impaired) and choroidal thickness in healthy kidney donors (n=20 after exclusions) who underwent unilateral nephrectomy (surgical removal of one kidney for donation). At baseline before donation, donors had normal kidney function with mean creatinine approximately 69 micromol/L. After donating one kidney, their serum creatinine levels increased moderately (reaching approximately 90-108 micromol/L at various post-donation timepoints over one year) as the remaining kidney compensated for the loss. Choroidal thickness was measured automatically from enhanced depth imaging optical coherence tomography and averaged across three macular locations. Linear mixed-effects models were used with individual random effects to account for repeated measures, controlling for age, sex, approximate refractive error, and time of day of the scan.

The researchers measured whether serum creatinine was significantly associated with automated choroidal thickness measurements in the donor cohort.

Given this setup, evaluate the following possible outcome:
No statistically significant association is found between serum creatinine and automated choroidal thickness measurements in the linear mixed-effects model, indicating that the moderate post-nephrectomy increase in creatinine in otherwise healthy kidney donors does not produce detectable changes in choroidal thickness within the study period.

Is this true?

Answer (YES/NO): YES